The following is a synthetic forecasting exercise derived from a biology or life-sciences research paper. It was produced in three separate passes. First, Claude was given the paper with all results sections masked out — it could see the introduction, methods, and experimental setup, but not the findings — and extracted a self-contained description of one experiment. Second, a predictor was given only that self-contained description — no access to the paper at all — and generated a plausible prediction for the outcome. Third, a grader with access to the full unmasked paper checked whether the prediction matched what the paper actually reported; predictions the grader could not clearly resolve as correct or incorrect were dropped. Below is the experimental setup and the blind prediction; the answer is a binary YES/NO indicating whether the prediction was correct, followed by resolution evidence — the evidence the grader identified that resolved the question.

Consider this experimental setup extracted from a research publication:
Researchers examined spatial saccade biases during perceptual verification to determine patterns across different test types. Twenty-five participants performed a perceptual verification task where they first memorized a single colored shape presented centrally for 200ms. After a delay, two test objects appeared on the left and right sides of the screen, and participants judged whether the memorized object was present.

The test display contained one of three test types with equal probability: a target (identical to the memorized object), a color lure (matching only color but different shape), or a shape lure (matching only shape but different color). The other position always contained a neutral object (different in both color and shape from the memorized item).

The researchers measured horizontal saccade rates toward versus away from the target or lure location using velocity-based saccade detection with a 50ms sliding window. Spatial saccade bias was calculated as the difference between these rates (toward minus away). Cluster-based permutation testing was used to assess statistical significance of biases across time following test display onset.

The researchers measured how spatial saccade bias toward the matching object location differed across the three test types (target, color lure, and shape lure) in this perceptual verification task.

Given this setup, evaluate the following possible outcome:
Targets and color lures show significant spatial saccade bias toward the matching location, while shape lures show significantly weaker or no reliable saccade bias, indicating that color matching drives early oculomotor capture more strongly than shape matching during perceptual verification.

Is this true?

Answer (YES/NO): NO